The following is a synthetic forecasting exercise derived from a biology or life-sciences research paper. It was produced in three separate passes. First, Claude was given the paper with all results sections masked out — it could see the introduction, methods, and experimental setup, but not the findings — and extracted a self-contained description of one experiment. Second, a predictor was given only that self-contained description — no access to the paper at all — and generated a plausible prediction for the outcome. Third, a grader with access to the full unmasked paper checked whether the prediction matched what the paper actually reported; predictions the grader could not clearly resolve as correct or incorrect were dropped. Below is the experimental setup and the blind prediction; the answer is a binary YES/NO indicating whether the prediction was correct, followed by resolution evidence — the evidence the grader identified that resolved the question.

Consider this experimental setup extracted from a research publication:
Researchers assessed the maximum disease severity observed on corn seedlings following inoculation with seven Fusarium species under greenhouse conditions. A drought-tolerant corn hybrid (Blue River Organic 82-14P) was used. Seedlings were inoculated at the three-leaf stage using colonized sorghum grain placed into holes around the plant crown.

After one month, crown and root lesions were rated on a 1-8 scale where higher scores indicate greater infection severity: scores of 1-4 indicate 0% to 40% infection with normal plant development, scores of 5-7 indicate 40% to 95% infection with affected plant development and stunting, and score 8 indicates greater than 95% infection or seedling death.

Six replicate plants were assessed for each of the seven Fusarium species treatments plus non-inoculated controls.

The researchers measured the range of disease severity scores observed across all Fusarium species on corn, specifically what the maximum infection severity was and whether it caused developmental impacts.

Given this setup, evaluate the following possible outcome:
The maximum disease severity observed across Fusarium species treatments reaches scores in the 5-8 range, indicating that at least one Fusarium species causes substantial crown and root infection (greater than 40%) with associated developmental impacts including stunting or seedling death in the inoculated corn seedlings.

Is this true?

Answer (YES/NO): NO